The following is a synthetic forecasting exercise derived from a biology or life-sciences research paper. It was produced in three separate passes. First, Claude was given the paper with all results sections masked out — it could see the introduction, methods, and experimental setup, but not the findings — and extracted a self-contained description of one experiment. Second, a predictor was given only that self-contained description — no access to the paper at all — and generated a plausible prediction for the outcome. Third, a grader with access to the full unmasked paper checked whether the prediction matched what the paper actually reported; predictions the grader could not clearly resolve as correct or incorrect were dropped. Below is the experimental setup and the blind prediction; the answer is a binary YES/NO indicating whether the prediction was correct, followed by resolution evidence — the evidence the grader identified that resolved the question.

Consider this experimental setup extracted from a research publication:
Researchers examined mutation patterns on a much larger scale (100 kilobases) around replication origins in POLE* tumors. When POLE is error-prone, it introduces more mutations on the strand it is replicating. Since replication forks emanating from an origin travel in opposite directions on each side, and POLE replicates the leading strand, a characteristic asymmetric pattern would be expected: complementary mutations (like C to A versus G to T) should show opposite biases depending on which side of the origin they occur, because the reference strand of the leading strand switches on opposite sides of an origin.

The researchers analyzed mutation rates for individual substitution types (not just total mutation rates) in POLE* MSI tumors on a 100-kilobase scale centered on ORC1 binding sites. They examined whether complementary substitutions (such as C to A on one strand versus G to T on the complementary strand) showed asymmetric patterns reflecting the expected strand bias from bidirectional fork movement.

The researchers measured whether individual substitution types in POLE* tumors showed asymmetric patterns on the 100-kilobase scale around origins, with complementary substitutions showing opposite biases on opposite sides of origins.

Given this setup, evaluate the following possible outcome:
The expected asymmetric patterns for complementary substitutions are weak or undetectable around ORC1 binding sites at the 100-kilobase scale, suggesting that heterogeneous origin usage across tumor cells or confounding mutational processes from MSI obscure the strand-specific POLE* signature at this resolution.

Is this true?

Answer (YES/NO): NO